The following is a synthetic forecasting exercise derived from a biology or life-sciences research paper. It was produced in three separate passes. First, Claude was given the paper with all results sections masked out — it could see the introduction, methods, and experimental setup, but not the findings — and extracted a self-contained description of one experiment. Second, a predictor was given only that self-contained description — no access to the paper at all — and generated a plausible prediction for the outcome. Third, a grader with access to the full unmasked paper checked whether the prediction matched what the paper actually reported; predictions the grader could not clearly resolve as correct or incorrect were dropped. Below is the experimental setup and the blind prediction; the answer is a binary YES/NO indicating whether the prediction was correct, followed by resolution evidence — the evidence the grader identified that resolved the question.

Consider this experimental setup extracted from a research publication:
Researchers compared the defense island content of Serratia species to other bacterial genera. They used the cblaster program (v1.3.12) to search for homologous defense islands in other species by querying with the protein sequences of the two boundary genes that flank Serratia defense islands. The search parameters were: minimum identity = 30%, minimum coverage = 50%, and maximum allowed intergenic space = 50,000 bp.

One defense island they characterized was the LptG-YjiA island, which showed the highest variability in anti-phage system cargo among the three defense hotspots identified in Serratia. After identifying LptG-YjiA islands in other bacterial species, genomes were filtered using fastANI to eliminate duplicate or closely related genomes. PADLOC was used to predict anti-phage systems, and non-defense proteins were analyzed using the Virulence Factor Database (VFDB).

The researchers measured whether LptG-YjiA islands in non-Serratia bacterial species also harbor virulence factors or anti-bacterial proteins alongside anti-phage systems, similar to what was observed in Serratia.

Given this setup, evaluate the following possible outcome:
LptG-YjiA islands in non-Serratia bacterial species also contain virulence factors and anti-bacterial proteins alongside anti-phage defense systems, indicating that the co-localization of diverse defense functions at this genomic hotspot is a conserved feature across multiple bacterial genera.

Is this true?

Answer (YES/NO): YES